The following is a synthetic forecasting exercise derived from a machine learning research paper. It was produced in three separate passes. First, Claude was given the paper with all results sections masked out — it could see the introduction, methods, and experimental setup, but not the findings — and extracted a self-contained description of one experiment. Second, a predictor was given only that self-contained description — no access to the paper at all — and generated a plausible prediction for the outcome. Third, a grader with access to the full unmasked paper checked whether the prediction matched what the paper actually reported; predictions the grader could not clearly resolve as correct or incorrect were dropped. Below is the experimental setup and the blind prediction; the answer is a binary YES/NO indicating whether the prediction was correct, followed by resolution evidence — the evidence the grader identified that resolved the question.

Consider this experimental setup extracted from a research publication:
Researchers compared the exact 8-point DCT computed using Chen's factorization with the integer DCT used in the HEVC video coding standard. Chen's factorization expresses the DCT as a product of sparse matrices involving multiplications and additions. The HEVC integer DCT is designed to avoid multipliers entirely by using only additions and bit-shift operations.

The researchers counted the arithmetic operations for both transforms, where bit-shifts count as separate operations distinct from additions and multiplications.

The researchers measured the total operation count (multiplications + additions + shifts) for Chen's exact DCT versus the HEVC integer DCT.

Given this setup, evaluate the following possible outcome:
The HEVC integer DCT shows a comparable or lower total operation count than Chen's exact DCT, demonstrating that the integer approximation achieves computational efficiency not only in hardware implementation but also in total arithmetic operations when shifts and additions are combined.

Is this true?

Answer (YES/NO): NO